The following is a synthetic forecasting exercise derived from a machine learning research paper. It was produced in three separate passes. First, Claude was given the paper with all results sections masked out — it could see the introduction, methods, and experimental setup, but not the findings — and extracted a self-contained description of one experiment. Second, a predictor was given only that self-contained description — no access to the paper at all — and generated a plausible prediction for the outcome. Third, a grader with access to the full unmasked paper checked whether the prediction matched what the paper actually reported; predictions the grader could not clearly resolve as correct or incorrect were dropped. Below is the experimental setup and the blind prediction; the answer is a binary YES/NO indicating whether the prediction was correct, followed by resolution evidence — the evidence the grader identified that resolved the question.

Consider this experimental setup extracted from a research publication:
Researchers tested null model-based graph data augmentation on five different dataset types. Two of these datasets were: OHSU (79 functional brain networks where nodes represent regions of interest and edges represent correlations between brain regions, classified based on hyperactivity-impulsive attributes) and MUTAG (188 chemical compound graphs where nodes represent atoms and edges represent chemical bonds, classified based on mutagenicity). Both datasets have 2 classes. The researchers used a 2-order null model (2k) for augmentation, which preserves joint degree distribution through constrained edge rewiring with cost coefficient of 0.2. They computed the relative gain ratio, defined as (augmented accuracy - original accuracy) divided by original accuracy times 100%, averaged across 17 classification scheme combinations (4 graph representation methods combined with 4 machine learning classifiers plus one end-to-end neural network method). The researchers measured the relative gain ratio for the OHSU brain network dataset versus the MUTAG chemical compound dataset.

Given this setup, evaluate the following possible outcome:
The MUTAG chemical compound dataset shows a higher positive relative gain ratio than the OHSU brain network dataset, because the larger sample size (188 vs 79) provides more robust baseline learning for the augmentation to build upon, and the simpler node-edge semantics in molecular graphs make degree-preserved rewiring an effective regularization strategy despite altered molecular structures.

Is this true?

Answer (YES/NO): NO